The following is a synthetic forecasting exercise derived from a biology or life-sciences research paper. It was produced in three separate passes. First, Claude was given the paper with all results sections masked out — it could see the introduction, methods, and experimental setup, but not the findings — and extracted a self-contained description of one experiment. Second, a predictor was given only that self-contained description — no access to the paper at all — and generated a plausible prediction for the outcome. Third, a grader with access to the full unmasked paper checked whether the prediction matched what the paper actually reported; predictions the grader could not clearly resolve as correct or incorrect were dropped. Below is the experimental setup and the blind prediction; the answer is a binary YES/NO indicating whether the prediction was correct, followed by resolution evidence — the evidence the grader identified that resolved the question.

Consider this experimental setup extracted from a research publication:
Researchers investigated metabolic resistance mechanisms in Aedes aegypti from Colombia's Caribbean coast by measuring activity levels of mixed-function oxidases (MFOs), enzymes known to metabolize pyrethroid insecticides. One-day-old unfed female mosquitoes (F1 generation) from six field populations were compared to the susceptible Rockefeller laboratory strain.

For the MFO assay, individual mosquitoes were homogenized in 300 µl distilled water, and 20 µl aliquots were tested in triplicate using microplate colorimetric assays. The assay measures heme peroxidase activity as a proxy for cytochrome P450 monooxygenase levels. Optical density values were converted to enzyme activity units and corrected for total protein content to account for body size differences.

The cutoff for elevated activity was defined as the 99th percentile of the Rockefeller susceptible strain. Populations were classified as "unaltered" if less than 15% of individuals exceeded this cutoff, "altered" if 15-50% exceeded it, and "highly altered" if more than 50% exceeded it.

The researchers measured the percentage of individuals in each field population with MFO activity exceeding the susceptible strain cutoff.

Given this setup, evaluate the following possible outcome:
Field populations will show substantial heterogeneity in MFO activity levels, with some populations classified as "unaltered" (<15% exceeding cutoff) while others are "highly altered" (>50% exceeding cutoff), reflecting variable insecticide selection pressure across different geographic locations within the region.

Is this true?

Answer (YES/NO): YES